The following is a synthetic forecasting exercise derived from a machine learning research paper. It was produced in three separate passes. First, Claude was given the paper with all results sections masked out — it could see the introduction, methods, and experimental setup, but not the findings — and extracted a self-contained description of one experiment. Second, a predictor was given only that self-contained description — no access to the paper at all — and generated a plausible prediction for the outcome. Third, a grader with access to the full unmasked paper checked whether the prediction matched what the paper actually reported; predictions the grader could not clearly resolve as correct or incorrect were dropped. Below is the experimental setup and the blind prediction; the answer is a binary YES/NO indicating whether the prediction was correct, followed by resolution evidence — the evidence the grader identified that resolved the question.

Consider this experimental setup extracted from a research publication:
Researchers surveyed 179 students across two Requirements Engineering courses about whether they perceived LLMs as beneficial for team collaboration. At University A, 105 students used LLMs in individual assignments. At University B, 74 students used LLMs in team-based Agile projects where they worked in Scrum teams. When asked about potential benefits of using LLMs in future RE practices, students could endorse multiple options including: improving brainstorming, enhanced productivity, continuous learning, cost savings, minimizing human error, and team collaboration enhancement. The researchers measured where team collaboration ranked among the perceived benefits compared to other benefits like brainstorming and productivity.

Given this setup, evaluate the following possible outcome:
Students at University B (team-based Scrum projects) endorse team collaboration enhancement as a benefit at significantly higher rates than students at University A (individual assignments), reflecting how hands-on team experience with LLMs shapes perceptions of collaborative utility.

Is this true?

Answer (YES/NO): NO